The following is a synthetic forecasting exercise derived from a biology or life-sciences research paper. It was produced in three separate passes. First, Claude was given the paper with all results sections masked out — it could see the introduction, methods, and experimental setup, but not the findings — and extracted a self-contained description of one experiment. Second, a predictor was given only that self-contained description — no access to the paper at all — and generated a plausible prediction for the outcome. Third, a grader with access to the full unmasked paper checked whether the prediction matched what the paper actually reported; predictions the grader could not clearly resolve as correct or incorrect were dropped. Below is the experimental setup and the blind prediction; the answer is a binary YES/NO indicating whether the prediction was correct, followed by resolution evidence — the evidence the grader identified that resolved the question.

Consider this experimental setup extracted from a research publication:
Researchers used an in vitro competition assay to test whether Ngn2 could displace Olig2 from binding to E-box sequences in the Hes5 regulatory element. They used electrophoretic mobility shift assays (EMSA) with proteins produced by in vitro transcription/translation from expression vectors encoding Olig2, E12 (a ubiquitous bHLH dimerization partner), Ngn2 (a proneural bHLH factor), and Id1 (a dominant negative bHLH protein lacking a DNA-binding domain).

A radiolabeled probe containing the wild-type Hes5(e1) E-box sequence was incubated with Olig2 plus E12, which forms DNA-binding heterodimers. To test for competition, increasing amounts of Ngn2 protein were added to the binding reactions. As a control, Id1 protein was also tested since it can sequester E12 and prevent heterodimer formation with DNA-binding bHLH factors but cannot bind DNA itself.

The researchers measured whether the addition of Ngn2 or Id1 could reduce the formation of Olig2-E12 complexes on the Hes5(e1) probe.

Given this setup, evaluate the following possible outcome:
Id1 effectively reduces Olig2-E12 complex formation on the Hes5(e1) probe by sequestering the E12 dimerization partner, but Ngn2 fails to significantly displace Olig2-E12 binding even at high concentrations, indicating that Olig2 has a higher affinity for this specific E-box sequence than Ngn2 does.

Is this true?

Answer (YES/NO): NO